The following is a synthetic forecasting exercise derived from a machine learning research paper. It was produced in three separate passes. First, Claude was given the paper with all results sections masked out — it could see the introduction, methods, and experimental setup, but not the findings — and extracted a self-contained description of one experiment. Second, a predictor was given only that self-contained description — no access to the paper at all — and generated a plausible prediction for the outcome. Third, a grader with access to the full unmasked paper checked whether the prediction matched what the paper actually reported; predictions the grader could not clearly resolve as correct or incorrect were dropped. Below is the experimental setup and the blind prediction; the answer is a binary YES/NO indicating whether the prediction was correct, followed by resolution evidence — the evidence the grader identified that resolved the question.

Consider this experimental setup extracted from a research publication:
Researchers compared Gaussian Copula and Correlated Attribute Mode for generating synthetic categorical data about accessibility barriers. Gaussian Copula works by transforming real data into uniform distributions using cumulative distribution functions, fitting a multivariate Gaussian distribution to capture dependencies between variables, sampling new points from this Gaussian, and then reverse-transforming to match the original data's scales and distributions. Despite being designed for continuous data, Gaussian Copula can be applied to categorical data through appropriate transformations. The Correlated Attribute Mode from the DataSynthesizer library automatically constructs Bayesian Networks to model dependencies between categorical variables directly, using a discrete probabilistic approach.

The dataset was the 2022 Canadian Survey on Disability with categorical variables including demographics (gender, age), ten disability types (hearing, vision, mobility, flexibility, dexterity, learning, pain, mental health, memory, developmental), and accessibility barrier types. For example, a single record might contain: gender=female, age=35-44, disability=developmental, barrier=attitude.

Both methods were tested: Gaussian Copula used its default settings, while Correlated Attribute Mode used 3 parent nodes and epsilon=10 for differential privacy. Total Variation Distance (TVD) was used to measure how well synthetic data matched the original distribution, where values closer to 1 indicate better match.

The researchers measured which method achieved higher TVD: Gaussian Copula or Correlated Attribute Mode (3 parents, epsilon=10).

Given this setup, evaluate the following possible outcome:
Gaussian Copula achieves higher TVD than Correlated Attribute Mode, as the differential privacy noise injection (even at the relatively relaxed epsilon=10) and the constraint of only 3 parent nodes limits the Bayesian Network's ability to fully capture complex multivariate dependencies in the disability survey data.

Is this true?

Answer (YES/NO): YES